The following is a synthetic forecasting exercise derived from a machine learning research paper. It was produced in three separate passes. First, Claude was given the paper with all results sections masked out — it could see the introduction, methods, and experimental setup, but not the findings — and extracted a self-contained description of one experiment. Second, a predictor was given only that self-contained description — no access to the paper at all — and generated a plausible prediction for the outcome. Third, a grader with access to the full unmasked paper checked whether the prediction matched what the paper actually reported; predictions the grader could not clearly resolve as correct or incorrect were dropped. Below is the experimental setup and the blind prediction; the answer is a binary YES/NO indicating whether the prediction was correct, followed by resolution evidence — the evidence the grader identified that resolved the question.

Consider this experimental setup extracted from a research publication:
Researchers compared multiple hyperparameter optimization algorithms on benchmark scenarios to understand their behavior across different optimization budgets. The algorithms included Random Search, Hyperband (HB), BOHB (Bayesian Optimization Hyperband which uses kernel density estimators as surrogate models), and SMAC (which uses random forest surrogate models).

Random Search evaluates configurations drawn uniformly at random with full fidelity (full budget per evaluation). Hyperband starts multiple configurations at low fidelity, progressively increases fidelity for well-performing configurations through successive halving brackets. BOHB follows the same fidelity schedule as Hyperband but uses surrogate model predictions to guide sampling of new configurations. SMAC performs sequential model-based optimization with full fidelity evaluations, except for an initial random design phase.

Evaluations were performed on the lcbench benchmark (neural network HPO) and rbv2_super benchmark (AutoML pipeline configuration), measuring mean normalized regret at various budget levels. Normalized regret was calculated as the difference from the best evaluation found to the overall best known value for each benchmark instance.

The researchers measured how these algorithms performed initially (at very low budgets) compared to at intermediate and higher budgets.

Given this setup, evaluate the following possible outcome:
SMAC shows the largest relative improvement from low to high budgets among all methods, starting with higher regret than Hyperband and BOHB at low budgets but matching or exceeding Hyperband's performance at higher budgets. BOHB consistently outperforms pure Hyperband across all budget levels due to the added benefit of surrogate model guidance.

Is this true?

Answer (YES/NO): NO